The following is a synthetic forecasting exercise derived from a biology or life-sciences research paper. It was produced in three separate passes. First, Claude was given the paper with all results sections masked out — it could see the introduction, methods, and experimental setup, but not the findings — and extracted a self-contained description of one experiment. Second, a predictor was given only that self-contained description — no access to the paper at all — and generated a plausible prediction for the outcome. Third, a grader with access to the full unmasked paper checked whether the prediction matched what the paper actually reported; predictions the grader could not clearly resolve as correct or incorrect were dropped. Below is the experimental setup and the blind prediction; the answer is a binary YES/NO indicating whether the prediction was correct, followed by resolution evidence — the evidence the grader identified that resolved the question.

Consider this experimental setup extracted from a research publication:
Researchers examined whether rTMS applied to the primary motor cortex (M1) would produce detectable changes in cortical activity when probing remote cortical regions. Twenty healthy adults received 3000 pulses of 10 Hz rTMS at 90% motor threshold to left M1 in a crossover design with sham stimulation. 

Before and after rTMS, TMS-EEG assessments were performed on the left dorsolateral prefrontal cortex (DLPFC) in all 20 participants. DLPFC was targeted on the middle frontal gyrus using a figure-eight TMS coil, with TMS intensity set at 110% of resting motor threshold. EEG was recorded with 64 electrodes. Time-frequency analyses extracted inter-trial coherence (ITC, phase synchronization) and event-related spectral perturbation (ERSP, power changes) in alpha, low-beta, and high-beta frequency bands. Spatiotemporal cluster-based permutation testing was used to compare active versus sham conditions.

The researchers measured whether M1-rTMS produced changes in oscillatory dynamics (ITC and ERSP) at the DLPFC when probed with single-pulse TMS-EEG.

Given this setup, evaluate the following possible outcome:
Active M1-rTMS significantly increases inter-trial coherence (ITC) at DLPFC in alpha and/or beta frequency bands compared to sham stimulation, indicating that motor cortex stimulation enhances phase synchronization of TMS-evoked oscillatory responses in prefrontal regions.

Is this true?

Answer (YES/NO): NO